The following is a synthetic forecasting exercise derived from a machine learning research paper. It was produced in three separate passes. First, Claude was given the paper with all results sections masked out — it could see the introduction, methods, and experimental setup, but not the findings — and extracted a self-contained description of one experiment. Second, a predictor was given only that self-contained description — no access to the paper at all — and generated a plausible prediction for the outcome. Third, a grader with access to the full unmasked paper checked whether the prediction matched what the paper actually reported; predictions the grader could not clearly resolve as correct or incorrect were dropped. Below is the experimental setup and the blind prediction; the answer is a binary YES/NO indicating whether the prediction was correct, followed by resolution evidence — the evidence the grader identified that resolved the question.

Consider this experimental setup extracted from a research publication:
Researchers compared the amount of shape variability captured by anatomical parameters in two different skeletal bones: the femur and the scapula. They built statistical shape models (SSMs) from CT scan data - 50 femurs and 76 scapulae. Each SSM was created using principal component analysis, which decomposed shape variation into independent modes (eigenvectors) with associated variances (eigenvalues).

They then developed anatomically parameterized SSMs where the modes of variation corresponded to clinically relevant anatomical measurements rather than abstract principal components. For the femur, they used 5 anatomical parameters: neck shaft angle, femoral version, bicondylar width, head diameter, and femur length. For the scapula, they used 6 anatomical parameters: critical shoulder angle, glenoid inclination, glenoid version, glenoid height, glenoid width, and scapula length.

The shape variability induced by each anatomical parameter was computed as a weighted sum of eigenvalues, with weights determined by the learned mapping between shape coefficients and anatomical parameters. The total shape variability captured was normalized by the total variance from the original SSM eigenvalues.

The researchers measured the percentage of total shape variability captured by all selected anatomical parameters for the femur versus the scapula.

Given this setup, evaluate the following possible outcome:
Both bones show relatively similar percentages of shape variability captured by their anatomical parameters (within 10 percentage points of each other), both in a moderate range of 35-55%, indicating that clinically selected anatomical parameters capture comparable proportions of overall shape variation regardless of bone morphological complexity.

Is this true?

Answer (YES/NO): NO